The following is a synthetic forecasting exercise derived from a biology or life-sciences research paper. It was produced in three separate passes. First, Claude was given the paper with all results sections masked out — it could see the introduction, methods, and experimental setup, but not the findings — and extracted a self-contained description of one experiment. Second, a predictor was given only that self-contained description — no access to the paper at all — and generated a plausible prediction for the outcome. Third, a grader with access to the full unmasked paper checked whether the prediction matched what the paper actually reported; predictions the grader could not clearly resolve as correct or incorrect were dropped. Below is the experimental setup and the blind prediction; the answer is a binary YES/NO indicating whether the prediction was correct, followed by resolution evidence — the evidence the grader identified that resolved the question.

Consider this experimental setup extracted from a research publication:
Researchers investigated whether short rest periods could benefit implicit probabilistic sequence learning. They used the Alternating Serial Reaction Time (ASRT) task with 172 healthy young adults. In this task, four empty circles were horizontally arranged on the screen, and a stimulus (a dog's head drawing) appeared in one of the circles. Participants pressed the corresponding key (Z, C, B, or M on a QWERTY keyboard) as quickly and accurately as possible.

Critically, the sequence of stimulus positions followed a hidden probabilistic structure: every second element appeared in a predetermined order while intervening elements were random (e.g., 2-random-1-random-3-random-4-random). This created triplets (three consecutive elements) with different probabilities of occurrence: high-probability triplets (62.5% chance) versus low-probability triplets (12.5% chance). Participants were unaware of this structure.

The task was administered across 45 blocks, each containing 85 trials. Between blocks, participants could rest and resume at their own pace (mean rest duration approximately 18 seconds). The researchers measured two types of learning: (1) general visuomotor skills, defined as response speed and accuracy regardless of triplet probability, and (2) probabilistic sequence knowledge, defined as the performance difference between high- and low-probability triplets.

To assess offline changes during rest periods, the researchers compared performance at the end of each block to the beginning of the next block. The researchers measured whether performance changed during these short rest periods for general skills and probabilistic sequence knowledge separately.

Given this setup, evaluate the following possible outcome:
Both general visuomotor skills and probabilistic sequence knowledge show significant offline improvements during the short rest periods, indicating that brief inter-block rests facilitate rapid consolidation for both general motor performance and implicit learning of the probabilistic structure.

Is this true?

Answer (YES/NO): NO